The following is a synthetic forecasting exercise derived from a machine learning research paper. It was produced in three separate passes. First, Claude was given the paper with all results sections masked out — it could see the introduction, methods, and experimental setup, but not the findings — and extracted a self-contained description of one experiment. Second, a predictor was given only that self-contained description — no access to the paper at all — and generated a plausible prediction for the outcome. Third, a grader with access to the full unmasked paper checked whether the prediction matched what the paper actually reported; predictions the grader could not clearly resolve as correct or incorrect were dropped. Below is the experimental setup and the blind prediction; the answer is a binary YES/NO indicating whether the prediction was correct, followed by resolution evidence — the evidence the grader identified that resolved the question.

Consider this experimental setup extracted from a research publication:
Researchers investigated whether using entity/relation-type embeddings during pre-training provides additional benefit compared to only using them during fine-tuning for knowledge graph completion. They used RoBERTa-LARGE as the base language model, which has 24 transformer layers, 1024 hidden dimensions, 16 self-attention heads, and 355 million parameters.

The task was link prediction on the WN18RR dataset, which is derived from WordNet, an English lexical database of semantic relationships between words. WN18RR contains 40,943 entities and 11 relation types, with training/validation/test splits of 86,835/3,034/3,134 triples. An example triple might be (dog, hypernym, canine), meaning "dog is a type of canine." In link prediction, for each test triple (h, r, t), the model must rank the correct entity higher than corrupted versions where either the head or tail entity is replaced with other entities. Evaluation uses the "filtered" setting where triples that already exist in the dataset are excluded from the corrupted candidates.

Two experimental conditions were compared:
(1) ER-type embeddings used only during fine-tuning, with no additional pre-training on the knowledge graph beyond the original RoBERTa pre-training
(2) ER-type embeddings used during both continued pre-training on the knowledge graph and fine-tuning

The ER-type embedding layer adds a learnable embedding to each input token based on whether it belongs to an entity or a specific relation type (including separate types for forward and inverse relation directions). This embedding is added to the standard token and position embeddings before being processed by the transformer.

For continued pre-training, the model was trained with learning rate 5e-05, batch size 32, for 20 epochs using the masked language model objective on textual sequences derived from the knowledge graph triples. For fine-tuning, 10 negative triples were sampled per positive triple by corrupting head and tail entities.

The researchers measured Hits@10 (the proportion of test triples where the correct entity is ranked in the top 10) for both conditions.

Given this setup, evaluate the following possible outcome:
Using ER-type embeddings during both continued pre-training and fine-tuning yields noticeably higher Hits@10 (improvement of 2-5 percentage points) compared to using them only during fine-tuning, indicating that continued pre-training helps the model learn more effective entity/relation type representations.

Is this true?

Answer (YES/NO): NO